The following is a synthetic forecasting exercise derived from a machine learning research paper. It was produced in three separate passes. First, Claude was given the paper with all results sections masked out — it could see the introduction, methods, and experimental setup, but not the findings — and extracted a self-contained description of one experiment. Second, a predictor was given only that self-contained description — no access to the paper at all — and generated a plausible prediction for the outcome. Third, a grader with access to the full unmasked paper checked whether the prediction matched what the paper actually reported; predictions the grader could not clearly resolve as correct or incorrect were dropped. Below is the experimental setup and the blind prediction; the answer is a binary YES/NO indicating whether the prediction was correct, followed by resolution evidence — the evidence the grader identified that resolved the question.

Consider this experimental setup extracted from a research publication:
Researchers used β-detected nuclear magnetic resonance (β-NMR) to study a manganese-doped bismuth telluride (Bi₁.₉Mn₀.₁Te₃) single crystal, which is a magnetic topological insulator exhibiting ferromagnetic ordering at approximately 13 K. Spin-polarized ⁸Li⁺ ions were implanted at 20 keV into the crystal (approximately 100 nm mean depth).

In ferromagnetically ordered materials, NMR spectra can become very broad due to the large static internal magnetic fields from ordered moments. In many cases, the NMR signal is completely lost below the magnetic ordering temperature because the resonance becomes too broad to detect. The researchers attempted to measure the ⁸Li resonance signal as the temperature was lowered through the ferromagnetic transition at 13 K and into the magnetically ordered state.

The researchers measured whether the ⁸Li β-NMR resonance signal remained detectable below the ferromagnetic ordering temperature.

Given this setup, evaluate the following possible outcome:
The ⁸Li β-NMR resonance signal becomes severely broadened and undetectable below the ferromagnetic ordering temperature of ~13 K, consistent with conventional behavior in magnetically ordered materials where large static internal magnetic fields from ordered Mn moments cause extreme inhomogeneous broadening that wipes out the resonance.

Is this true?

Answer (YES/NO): NO